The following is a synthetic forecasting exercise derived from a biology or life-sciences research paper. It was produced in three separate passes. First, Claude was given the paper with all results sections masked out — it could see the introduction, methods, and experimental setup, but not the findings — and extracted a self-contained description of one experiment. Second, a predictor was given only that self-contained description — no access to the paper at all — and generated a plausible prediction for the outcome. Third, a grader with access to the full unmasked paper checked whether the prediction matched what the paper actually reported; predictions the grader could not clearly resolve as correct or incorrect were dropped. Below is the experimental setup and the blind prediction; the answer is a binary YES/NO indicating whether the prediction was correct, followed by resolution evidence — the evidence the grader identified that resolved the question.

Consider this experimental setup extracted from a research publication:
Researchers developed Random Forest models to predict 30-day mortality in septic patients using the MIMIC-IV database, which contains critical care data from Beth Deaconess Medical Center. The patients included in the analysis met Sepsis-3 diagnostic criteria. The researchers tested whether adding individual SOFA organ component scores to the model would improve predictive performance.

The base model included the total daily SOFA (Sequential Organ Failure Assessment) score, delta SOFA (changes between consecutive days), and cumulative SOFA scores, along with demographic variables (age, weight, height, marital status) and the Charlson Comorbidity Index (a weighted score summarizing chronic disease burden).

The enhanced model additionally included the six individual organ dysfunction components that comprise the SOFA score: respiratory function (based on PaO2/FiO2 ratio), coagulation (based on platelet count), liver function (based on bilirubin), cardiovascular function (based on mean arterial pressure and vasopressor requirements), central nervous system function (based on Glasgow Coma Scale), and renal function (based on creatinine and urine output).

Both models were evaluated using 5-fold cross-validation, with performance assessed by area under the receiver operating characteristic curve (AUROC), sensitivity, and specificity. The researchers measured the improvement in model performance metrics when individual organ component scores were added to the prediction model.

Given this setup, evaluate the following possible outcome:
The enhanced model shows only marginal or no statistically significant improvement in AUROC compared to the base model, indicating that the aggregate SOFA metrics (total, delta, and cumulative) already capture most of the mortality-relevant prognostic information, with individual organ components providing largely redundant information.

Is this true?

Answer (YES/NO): YES